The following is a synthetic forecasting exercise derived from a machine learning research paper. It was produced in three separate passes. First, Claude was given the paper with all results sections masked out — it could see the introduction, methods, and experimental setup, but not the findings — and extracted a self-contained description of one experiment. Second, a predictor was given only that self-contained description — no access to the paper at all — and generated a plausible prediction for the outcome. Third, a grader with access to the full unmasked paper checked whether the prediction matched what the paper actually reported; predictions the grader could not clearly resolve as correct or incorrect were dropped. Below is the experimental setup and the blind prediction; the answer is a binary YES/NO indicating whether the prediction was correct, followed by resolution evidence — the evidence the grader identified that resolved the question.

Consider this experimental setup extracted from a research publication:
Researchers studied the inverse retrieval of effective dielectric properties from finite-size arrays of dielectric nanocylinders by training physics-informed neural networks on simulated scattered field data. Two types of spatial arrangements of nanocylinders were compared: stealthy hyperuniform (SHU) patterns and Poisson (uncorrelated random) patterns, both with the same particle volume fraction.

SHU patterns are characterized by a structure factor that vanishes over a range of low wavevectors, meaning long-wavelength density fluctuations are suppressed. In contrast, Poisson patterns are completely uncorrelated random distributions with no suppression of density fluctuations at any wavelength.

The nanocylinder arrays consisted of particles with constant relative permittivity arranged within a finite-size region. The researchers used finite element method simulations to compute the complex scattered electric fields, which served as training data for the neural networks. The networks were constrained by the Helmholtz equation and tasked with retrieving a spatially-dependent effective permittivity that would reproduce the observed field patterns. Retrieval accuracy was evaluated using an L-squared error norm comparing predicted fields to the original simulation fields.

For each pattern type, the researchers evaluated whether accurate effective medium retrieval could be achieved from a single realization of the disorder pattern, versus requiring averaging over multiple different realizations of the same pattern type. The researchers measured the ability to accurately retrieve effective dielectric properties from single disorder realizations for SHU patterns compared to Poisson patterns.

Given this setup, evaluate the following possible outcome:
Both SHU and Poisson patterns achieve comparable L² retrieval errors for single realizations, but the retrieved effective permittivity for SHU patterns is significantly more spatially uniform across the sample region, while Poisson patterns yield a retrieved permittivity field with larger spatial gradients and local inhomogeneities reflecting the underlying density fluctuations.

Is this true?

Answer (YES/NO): NO